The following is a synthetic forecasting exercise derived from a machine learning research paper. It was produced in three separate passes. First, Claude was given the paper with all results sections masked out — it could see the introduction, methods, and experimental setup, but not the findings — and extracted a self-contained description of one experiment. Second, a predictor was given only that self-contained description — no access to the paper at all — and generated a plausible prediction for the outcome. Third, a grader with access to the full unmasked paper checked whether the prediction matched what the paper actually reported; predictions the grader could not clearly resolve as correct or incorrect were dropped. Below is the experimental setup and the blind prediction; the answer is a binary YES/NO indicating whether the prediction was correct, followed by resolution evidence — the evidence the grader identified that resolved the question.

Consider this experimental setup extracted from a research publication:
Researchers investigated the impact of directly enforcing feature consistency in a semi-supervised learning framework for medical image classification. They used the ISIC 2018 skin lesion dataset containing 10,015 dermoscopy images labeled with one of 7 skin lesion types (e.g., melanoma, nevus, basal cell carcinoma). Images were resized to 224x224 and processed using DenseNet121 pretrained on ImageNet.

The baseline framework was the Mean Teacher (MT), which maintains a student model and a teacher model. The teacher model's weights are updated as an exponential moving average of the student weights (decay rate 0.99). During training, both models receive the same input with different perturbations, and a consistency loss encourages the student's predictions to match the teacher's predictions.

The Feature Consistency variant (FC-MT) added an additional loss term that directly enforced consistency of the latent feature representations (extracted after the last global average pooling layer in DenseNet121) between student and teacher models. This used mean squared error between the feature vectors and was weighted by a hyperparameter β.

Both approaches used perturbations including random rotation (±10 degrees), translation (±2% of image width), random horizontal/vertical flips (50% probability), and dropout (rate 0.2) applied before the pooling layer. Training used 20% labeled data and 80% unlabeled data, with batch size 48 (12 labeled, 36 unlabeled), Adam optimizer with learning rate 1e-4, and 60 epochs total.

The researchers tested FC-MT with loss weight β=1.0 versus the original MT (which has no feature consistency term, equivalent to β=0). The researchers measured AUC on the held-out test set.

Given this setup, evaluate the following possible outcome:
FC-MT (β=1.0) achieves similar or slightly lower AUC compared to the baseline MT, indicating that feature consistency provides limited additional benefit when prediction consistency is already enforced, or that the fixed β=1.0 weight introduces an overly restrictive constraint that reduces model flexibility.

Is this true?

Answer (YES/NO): YES